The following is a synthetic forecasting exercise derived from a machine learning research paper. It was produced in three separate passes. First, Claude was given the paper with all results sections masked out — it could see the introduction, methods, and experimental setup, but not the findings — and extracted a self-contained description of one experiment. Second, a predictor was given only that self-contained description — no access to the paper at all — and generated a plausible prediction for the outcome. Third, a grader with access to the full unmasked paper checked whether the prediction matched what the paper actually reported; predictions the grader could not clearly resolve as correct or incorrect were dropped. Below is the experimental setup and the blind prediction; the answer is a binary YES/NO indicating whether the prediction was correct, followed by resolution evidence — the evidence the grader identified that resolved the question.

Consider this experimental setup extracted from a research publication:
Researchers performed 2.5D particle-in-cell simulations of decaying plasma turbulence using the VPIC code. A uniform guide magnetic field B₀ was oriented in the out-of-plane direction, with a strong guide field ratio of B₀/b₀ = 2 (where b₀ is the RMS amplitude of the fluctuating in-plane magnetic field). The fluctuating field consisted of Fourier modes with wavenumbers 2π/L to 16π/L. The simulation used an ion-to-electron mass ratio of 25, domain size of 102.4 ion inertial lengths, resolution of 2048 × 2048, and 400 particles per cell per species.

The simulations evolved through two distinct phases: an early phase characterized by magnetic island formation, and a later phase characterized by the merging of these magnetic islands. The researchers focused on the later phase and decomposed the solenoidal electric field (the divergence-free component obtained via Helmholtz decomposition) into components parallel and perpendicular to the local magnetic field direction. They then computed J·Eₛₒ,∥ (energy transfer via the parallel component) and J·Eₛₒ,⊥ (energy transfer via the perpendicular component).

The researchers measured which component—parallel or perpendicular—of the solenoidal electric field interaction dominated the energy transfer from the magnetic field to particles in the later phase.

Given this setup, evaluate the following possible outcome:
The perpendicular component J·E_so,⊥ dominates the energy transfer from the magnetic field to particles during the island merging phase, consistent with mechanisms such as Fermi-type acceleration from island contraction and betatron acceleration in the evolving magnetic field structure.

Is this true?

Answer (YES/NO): NO